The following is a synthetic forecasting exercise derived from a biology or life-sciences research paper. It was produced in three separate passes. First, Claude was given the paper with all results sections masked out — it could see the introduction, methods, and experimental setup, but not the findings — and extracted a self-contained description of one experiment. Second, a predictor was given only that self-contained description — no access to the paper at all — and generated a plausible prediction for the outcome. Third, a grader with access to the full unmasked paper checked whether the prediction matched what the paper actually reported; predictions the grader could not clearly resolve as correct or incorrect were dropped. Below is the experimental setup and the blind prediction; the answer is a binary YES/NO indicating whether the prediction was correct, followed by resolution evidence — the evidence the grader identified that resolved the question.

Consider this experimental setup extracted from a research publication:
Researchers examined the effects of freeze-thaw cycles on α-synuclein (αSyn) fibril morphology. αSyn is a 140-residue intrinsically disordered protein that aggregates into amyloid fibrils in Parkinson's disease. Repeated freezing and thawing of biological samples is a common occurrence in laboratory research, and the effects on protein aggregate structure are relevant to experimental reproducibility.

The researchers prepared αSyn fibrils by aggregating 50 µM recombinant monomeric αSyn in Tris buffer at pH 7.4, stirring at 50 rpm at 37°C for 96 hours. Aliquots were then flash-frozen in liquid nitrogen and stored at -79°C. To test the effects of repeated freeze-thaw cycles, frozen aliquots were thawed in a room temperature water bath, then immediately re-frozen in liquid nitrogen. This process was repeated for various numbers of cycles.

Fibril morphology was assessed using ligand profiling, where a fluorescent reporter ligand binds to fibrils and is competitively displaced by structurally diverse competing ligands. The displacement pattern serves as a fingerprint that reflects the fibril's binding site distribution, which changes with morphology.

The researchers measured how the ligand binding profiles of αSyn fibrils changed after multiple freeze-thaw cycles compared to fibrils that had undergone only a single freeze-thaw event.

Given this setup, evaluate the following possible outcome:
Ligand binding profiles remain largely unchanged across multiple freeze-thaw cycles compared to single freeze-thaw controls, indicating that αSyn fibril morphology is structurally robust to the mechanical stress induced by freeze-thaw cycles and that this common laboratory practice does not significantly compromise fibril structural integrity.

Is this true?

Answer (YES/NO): YES